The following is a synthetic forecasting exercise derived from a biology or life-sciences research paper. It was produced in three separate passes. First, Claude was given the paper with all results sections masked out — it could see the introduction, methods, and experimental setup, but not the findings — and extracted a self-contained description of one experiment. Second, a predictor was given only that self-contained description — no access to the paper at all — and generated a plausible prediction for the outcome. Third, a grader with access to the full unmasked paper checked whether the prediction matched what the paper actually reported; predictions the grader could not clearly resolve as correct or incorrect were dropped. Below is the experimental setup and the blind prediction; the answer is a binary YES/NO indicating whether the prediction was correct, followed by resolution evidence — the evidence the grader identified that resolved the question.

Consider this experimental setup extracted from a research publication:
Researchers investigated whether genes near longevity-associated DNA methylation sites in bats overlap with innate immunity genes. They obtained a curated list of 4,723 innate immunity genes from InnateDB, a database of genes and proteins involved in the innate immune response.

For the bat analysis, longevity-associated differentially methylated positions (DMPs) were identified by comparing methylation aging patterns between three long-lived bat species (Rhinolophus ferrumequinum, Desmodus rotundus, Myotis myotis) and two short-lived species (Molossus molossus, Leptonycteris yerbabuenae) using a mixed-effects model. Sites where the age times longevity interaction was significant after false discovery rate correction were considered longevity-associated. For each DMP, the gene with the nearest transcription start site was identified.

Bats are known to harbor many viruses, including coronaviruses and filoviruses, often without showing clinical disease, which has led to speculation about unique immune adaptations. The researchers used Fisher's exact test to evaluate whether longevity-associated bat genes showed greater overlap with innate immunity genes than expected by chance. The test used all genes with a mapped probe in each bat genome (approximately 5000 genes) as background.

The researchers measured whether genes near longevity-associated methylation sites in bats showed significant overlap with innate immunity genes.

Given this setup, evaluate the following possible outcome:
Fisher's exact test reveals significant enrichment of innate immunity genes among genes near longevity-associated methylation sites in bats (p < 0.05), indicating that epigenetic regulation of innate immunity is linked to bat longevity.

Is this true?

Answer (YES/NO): YES